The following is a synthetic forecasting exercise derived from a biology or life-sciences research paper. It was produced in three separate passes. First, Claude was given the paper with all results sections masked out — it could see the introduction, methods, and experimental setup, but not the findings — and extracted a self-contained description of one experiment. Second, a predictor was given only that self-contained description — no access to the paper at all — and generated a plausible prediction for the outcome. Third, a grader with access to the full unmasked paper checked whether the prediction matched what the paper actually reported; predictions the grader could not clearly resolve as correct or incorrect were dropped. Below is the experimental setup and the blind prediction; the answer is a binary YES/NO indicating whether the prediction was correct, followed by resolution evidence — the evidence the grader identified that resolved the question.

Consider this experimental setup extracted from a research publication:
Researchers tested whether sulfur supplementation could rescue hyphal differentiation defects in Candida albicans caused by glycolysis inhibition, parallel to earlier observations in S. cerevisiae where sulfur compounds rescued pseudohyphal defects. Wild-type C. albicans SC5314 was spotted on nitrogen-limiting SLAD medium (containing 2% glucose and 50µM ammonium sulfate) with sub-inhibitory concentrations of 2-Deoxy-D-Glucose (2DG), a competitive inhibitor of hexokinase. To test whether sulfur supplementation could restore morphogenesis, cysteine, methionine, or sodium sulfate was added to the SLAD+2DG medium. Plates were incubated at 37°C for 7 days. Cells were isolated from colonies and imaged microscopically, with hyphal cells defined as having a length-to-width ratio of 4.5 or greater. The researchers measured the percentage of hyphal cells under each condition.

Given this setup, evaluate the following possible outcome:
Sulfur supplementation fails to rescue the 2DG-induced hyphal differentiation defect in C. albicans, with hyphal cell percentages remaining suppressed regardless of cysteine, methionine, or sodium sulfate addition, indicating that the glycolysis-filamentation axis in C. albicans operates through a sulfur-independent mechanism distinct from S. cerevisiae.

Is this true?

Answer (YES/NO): NO